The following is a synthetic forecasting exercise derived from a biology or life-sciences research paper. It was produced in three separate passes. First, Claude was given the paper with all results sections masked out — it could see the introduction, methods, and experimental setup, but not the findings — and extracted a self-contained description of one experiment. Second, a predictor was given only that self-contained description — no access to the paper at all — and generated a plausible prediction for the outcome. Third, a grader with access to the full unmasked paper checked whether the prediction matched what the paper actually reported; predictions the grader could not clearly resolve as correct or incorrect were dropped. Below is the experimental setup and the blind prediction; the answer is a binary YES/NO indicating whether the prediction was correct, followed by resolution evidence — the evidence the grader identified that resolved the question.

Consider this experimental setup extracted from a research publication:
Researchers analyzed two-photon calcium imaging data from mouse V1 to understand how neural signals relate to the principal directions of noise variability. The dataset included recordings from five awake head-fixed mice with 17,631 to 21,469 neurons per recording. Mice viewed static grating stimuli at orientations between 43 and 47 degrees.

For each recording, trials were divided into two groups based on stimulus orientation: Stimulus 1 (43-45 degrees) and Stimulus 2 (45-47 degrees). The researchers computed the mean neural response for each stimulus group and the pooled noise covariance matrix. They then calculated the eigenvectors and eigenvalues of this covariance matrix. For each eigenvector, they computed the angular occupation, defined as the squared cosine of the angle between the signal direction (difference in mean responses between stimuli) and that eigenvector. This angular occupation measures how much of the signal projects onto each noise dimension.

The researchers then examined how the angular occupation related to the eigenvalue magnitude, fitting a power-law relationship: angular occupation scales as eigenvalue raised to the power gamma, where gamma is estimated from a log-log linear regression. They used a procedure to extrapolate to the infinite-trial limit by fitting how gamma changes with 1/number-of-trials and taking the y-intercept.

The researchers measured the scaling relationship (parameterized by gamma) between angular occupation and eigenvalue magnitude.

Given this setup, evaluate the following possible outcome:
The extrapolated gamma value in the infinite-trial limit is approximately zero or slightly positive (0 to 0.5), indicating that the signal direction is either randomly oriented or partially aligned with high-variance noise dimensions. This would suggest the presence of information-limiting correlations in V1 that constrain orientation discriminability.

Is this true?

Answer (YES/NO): NO